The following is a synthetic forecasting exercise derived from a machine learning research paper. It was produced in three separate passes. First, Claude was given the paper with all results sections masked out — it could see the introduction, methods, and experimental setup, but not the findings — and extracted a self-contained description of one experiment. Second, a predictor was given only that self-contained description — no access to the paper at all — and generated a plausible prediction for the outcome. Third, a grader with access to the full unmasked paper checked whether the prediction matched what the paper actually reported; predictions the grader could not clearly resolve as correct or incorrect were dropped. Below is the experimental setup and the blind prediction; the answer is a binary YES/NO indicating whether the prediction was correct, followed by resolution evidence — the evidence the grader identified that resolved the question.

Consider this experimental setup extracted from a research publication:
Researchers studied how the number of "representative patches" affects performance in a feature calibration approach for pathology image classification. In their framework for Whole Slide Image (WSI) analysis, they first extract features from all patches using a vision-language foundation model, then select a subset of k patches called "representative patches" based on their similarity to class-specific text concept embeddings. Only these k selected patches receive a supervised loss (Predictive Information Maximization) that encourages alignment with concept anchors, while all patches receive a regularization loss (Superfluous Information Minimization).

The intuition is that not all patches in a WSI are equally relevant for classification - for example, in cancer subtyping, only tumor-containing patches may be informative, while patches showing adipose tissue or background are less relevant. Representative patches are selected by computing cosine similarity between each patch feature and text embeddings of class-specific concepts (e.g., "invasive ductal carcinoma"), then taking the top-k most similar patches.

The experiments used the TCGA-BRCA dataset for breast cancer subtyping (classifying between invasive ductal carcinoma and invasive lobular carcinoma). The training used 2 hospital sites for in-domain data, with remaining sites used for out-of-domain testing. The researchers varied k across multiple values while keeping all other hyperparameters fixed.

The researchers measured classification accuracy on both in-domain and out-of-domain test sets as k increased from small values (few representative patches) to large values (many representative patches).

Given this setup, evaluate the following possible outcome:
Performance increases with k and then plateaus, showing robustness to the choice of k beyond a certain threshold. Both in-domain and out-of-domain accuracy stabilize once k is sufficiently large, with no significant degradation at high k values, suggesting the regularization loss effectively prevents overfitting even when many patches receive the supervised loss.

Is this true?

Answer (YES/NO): NO